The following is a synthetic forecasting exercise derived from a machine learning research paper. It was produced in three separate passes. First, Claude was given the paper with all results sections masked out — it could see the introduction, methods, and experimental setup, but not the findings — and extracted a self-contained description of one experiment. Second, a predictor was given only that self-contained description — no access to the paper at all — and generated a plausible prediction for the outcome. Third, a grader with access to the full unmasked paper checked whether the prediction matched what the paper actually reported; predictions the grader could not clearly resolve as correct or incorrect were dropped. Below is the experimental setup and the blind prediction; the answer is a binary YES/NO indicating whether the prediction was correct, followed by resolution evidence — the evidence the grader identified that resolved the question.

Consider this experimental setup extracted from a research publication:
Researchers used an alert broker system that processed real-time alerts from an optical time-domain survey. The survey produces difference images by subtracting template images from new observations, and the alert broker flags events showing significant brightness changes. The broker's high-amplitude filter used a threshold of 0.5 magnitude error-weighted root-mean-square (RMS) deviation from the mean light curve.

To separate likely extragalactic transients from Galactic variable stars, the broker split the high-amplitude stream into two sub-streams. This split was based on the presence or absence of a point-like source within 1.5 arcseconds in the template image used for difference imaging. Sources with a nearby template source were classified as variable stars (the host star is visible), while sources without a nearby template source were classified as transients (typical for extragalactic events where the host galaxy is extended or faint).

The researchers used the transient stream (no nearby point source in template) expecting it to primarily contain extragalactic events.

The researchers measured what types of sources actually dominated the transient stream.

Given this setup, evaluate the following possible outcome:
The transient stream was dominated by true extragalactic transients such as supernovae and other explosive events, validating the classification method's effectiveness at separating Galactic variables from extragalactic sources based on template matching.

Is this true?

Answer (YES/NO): YES